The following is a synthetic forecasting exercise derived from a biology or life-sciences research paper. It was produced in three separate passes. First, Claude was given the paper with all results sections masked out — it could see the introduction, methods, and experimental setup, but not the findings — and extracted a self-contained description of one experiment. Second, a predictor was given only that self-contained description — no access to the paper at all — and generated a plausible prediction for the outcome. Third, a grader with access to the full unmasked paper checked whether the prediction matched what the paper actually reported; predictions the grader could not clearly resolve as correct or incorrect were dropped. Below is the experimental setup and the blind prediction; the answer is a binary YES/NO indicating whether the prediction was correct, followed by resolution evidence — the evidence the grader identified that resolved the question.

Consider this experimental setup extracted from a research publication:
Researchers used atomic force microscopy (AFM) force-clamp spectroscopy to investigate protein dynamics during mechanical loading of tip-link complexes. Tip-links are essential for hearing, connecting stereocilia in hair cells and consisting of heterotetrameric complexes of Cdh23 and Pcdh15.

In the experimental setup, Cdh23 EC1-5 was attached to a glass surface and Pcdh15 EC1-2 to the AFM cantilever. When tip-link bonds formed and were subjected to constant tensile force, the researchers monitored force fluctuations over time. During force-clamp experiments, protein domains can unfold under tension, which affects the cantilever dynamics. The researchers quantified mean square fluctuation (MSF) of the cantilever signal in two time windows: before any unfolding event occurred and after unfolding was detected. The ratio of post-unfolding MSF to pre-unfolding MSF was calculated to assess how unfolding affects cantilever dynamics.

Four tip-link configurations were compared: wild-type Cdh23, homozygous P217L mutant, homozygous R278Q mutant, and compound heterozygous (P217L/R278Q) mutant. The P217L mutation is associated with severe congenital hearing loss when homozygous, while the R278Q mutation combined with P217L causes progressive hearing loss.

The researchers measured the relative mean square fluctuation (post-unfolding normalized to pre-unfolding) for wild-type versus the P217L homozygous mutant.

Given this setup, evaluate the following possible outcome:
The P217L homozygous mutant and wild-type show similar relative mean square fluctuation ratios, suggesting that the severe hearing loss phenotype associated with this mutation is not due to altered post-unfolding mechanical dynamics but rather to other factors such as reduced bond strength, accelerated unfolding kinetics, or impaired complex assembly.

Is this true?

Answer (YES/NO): NO